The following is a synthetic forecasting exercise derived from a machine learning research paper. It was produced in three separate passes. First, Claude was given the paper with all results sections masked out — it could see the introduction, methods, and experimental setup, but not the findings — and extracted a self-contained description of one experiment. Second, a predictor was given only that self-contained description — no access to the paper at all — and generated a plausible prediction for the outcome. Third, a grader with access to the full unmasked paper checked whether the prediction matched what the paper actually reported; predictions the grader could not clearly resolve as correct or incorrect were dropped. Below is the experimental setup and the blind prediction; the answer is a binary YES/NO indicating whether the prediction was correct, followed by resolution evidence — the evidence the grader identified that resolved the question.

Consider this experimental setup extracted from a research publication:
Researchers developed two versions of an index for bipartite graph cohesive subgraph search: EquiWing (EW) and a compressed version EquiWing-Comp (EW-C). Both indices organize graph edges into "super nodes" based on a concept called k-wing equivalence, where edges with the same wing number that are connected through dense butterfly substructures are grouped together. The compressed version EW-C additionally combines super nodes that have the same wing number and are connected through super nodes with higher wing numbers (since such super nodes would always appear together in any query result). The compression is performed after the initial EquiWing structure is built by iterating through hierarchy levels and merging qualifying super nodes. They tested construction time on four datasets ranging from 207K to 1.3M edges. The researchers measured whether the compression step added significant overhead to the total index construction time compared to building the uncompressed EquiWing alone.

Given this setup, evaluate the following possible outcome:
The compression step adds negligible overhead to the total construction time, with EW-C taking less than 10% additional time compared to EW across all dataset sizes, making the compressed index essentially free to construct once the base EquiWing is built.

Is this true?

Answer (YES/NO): NO